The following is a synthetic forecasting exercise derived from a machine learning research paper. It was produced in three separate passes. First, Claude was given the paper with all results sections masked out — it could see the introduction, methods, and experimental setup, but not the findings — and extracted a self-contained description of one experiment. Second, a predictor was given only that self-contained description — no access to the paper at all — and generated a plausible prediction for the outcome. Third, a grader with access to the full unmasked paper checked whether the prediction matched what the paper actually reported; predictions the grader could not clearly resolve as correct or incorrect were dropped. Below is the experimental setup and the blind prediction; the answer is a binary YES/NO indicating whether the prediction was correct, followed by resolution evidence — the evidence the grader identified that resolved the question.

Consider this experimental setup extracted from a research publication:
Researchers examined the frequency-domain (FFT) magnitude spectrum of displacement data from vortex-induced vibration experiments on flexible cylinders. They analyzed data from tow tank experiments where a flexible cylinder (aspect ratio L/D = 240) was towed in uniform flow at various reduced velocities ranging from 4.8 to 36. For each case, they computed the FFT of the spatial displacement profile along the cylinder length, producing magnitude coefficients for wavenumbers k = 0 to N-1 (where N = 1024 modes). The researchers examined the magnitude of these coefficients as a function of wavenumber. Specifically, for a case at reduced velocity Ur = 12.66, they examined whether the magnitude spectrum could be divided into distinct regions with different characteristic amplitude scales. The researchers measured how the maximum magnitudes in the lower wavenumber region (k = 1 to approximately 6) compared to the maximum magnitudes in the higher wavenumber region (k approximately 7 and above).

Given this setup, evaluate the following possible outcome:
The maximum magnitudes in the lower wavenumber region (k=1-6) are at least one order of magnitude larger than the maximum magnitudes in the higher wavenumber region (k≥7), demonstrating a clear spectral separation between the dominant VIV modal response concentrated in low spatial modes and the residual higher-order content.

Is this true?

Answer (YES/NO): YES